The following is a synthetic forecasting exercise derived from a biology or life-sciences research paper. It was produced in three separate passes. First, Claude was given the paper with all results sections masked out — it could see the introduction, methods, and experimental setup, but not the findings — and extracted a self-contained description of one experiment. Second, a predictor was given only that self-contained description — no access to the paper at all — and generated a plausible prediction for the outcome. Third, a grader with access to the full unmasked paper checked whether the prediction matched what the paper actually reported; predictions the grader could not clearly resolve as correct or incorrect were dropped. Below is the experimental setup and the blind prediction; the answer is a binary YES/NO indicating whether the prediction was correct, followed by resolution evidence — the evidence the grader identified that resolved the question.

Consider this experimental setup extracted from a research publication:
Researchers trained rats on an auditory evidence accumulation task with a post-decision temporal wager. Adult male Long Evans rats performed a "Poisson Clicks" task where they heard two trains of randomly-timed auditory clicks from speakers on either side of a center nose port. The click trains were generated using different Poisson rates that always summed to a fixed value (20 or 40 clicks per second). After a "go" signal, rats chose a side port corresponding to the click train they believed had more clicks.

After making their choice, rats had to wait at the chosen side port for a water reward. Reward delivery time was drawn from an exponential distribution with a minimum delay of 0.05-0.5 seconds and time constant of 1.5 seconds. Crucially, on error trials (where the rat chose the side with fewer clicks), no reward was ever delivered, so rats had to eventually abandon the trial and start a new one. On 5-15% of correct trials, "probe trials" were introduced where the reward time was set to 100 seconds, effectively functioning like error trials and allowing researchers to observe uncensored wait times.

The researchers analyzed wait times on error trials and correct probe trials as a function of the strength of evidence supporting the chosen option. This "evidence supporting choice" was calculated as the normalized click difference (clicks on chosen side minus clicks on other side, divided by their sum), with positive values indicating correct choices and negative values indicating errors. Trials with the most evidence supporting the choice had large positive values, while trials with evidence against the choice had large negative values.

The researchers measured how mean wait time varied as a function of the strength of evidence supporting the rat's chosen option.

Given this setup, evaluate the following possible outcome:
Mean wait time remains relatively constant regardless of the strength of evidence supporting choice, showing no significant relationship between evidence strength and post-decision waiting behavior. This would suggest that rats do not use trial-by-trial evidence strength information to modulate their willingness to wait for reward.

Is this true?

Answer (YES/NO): NO